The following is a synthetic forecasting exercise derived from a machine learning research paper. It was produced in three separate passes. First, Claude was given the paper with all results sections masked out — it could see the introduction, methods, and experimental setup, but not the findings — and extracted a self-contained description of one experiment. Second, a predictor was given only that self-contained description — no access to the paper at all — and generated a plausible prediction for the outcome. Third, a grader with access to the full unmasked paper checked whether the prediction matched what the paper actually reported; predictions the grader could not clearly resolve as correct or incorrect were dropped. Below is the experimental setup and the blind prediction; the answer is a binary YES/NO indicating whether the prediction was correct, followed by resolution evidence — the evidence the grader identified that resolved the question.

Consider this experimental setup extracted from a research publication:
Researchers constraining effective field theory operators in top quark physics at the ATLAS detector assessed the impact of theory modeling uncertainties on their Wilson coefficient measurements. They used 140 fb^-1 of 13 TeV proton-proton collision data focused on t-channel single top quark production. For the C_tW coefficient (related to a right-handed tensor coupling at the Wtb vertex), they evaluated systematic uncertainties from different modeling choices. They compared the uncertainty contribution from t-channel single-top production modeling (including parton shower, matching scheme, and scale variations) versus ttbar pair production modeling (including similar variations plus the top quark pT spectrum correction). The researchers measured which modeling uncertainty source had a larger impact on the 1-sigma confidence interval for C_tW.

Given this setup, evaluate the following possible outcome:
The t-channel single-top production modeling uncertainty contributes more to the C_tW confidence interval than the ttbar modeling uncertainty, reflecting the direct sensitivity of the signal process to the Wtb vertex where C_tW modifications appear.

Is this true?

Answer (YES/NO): NO